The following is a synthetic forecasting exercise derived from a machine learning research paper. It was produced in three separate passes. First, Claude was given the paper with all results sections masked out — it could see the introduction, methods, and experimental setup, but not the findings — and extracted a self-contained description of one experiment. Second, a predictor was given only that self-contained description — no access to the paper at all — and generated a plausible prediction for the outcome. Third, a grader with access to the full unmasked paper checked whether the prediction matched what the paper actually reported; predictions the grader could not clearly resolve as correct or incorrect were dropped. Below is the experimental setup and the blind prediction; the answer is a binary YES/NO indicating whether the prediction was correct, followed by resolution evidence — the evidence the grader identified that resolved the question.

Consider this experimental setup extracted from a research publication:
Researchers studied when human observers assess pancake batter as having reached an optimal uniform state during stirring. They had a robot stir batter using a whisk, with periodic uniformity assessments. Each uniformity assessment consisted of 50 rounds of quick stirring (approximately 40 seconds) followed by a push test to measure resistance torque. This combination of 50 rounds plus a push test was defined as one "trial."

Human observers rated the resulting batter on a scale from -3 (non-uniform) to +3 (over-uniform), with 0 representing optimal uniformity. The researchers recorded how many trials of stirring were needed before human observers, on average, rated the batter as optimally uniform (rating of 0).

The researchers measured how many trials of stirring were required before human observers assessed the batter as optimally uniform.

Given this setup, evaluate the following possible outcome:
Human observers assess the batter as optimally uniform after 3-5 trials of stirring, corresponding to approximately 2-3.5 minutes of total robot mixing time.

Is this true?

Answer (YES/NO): YES